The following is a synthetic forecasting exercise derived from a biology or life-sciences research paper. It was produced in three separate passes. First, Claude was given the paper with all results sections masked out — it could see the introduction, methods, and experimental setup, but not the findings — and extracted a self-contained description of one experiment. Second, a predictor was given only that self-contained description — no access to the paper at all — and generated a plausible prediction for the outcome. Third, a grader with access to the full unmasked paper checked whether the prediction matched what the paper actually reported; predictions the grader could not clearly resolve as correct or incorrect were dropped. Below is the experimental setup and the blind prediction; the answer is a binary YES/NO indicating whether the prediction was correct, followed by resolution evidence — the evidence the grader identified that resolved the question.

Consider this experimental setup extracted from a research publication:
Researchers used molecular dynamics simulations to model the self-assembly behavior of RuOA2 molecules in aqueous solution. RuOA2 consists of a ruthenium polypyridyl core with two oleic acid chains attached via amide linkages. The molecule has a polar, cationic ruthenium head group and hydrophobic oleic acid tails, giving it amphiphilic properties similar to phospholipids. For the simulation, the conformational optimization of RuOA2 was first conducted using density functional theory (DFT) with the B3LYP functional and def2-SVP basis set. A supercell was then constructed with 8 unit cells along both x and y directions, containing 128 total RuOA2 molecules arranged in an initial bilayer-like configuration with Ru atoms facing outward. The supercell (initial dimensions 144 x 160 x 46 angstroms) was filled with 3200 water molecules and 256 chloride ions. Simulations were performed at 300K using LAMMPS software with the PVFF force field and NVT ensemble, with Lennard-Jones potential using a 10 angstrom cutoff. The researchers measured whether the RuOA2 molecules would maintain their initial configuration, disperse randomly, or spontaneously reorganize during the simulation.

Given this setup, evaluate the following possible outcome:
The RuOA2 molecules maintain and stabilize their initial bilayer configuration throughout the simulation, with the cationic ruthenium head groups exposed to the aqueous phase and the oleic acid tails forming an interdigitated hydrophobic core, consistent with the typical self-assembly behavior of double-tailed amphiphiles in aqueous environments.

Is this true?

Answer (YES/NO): NO